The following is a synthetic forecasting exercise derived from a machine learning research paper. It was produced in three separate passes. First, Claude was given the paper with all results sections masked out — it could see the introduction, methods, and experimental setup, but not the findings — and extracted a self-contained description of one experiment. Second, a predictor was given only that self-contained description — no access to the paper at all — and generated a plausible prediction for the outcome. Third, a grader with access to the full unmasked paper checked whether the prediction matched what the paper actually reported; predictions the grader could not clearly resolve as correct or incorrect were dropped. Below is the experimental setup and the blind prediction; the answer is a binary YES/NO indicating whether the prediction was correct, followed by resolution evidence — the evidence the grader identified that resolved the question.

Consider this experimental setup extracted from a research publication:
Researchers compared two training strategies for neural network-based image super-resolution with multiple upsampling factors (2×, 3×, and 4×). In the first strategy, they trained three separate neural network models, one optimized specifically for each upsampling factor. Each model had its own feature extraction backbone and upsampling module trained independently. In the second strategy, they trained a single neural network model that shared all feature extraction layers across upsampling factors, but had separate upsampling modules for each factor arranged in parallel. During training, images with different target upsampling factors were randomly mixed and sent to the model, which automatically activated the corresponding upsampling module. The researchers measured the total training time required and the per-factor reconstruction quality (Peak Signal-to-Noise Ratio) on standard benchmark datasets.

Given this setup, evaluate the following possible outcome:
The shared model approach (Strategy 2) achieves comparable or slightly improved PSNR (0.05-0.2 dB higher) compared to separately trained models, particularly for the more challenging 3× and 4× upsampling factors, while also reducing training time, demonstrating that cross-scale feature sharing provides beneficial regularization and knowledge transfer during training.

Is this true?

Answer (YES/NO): NO